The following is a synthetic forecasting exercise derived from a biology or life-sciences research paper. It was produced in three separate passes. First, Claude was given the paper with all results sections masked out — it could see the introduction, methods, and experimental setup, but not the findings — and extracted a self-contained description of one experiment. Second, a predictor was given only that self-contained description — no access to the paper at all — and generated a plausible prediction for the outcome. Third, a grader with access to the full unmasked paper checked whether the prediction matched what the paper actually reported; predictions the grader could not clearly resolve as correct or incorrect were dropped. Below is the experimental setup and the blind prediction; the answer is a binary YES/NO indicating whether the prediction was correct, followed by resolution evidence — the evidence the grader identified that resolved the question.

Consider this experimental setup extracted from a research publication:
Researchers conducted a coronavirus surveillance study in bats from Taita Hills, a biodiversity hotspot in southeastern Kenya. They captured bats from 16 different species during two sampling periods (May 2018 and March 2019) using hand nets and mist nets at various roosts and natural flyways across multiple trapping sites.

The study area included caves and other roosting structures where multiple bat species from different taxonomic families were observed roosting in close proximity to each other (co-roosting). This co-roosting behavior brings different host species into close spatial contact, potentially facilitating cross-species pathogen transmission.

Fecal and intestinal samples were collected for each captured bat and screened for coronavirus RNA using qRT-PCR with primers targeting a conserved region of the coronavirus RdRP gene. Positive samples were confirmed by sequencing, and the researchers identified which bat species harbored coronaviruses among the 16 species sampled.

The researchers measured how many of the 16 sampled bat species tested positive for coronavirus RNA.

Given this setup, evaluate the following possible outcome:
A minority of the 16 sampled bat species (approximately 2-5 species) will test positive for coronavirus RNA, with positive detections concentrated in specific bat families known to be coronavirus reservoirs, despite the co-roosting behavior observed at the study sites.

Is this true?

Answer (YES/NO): YES